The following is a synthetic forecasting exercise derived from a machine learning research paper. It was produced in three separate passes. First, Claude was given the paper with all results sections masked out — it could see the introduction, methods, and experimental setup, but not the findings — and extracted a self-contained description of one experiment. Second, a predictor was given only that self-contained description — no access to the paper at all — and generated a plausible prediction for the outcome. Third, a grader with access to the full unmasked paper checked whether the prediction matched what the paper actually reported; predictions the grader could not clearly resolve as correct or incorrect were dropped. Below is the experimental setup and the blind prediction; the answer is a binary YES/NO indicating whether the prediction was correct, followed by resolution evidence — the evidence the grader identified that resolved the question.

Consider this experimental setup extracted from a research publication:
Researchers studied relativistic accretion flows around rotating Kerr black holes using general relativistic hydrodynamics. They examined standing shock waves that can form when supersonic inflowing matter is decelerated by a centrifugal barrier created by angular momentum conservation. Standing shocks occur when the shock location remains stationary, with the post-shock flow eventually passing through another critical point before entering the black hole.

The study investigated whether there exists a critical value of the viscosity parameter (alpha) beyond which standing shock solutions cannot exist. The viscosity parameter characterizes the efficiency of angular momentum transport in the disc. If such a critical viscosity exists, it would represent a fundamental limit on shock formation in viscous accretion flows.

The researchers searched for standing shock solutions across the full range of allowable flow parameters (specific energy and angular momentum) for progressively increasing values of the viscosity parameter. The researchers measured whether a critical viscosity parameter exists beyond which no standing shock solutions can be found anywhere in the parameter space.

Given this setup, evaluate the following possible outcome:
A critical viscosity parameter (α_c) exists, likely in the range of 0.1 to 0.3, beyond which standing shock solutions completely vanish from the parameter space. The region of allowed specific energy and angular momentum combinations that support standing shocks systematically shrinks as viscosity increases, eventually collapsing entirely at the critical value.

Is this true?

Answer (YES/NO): YES